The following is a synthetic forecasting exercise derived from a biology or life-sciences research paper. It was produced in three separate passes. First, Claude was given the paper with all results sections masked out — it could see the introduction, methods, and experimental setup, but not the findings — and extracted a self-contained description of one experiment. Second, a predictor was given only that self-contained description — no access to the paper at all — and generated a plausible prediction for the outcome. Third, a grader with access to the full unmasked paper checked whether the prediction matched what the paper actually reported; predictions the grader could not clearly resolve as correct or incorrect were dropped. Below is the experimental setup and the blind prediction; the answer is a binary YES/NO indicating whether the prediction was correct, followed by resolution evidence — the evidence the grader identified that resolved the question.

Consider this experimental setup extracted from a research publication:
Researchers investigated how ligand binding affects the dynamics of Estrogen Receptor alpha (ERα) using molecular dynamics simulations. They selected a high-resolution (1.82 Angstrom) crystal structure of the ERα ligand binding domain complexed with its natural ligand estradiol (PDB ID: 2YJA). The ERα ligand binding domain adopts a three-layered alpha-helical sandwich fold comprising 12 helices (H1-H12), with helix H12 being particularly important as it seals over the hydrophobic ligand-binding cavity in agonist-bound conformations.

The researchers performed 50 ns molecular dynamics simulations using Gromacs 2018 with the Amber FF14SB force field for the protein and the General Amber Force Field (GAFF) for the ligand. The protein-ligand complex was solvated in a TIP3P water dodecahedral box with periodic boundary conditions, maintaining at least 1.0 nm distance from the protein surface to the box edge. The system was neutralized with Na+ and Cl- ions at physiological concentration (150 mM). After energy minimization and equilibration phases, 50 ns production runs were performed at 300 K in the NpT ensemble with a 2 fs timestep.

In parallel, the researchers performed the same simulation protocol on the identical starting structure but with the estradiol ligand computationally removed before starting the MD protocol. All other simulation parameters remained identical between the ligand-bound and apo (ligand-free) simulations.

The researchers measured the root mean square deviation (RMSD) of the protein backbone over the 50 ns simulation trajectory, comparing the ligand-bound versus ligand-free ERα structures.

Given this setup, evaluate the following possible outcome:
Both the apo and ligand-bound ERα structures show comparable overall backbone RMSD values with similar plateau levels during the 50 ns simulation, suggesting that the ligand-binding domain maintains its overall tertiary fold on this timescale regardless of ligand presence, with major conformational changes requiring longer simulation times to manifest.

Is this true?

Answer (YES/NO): YES